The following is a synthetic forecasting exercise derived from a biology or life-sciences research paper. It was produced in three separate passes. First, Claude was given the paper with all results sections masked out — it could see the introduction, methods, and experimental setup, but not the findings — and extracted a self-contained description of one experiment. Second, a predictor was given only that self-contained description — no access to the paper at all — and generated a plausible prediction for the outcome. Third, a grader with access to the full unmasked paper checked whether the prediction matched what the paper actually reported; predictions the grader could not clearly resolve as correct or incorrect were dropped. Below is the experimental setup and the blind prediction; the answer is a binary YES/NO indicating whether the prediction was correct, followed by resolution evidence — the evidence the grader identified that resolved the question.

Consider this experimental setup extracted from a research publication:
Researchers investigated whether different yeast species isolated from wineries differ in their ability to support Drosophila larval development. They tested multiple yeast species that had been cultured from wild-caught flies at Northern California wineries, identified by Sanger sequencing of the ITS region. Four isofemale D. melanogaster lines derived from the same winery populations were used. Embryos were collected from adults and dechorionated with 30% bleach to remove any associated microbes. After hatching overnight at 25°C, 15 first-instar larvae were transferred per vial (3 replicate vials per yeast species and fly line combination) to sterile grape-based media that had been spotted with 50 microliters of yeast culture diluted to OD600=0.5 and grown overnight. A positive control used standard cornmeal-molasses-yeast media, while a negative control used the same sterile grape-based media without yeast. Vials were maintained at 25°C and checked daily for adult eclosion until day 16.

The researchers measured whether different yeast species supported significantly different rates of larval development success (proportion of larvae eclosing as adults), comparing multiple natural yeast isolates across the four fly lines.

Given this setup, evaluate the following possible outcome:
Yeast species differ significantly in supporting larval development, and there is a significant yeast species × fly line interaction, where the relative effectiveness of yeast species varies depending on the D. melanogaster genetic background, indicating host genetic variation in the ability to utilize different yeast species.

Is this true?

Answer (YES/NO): NO